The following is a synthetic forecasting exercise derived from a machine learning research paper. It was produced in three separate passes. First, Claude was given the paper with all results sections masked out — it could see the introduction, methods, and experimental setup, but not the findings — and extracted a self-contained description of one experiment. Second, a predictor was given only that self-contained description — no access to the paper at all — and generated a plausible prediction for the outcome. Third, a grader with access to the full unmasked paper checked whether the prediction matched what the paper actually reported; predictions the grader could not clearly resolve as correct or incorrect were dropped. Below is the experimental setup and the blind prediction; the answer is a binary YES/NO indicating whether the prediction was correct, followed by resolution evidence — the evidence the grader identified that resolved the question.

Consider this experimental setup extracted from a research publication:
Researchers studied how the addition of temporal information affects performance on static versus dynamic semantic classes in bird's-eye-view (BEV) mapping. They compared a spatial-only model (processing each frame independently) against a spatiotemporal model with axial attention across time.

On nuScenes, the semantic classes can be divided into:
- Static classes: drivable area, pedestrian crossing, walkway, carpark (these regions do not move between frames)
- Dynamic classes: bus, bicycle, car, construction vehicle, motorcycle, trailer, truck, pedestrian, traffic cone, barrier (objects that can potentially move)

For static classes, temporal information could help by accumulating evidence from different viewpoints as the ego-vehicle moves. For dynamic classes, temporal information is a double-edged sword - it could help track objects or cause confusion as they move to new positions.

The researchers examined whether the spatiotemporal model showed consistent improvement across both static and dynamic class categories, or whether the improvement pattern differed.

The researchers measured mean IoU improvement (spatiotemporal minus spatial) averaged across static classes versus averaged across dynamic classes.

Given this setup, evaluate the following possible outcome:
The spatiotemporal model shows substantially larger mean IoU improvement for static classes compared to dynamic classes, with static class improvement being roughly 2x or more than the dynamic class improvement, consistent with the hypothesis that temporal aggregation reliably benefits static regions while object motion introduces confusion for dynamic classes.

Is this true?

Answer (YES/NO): YES